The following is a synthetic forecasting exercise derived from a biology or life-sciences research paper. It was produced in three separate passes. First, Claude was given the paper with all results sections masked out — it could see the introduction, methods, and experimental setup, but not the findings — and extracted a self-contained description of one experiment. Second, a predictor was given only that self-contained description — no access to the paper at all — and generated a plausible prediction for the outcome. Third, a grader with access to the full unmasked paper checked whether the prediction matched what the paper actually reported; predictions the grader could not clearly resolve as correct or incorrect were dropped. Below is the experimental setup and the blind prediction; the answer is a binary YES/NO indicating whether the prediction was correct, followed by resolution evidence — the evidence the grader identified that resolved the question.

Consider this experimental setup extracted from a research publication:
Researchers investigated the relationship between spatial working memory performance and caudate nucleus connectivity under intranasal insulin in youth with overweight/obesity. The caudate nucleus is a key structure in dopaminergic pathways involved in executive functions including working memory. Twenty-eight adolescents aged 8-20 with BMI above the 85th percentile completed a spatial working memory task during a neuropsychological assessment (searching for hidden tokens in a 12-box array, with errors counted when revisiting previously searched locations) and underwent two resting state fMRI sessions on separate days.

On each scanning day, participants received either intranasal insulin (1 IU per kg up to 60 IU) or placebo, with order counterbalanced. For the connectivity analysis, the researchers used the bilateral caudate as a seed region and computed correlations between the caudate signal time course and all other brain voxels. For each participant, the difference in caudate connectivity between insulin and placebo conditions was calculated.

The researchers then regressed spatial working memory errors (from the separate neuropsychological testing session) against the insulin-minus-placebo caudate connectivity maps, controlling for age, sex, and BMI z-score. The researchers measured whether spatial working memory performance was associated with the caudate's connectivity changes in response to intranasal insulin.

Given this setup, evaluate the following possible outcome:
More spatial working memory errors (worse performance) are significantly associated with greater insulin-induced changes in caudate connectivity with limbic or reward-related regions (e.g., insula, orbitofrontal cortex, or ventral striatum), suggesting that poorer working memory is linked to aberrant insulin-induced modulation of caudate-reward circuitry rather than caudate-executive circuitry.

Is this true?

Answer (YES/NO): NO